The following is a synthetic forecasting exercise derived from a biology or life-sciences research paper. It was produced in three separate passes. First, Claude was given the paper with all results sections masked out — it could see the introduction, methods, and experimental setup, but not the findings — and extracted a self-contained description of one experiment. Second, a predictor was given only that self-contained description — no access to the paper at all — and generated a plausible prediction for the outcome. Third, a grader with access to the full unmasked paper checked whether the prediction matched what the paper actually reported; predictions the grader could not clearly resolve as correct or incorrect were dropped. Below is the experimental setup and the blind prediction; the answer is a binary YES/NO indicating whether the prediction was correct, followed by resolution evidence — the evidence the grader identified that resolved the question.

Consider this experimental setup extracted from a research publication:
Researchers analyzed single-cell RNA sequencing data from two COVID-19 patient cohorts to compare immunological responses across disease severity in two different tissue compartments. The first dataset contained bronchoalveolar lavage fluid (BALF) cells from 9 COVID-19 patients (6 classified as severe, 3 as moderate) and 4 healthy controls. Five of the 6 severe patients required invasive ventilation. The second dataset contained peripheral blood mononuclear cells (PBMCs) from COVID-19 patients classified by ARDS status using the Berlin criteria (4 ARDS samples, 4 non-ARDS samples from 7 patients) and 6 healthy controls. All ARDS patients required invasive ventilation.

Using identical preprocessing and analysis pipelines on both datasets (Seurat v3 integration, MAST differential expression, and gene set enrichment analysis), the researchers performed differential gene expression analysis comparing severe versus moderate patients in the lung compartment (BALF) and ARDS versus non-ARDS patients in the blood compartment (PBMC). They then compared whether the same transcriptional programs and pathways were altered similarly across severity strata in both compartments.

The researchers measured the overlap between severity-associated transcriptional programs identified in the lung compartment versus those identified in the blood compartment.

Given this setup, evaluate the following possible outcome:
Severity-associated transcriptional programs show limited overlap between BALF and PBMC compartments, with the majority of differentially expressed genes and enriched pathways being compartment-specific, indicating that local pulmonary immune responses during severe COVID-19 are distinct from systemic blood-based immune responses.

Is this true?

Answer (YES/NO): YES